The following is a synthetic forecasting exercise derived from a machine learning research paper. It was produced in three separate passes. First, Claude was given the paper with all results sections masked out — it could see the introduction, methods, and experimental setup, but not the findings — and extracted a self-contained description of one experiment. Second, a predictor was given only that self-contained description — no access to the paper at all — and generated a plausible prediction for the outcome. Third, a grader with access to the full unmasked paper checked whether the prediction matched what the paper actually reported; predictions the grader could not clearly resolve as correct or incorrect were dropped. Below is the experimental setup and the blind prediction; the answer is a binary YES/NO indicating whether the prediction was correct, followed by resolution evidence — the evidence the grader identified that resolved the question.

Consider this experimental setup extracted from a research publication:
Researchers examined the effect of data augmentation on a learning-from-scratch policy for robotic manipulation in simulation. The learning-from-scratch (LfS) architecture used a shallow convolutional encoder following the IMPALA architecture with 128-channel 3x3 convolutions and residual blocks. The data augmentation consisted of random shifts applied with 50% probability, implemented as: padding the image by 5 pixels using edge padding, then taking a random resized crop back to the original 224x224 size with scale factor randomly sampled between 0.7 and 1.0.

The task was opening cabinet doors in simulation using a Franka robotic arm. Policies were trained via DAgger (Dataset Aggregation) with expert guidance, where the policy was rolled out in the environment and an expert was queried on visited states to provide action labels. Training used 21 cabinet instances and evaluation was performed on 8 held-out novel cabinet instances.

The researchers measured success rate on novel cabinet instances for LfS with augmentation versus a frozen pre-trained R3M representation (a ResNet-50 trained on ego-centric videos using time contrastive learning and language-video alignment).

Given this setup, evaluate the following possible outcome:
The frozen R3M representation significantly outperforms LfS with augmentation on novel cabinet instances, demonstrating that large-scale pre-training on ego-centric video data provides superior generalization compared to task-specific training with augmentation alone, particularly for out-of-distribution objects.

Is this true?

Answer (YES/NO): NO